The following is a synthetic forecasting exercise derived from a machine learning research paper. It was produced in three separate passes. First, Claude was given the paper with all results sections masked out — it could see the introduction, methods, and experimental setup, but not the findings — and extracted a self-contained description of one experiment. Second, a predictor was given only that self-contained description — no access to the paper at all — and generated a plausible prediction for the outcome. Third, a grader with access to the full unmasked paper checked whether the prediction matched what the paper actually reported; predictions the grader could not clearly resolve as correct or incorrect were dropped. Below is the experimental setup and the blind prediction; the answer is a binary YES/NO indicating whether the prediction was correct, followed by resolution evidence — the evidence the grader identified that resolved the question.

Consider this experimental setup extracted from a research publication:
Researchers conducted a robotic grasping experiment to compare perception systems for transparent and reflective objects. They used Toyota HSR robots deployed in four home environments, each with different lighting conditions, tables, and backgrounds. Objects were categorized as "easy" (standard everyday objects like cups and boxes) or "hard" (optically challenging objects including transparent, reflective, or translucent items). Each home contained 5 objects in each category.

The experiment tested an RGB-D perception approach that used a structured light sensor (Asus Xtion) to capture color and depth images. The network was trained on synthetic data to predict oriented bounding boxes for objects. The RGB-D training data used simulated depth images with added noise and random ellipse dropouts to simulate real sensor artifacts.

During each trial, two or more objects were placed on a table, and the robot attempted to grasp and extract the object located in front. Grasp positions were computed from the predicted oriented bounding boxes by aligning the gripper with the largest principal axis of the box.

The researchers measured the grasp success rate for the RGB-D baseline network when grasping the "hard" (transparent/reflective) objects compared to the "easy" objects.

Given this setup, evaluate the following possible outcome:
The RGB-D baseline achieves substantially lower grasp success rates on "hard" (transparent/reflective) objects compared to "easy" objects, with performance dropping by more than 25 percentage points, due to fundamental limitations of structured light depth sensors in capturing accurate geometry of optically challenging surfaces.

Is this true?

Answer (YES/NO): YES